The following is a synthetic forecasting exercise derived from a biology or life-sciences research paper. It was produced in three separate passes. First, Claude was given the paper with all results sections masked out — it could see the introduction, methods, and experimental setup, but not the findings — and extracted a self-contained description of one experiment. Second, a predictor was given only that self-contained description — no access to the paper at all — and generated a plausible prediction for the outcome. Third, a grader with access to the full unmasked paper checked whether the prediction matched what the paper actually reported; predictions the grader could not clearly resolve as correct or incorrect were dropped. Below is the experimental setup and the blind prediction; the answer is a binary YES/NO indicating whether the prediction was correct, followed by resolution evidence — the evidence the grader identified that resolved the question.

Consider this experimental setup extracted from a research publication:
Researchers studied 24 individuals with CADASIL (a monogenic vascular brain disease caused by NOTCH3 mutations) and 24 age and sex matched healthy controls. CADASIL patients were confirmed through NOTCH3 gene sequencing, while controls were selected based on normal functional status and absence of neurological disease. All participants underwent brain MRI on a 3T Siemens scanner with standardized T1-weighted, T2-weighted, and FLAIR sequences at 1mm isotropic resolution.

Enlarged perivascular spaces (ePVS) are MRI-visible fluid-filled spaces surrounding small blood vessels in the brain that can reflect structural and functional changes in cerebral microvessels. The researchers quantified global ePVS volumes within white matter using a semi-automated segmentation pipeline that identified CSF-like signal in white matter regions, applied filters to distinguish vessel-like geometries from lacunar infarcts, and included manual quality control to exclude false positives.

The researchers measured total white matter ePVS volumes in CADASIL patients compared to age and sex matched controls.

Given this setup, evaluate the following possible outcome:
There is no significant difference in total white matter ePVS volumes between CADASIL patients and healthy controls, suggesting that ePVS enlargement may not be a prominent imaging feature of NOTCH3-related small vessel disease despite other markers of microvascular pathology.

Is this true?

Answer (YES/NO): YES